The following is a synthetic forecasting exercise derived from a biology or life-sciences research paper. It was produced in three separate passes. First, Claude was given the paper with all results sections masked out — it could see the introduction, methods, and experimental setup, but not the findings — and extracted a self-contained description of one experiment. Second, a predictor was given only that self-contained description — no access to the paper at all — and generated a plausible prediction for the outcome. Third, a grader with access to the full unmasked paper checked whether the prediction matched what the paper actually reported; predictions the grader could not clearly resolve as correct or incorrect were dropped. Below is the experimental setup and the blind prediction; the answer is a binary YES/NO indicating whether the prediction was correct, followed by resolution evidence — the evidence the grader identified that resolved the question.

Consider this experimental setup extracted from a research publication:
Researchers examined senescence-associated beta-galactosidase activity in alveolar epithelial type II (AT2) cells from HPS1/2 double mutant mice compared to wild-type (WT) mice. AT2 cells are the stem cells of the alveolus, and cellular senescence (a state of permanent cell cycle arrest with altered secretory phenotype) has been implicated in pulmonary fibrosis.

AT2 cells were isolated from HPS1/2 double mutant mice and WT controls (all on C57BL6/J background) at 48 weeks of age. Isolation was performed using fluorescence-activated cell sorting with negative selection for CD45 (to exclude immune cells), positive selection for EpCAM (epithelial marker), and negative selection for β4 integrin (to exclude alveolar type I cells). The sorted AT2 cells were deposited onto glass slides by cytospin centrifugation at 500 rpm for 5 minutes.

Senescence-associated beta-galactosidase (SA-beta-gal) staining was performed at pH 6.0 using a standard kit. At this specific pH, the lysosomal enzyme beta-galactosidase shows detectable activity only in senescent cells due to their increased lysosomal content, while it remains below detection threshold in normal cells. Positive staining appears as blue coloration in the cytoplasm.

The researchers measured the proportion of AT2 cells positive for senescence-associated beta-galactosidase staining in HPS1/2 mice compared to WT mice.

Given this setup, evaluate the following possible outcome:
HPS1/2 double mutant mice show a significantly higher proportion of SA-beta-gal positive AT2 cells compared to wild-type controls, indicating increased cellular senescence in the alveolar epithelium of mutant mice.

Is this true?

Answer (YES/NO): YES